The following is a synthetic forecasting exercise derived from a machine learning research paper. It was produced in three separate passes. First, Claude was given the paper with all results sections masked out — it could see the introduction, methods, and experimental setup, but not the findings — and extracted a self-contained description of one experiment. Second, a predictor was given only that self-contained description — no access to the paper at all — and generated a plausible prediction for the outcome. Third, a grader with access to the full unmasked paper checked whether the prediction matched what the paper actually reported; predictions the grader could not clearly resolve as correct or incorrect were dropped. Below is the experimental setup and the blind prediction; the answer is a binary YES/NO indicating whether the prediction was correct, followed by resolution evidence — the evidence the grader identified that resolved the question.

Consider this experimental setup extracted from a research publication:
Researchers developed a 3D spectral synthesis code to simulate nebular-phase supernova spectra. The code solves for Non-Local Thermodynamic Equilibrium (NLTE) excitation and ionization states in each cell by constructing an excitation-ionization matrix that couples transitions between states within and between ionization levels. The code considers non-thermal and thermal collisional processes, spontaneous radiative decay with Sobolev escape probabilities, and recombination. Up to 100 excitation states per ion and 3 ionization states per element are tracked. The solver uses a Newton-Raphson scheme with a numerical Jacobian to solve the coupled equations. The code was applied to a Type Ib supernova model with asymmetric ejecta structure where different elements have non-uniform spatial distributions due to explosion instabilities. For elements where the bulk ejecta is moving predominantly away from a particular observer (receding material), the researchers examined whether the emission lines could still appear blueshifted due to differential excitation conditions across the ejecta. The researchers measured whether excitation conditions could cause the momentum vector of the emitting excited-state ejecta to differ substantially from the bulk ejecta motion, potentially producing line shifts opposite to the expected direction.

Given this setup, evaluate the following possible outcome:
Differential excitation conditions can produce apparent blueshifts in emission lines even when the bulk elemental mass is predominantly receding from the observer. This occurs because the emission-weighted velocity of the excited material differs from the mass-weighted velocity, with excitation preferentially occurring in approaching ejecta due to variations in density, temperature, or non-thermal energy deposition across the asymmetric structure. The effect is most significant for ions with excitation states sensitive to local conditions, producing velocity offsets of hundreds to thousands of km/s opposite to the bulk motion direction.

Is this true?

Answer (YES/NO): YES